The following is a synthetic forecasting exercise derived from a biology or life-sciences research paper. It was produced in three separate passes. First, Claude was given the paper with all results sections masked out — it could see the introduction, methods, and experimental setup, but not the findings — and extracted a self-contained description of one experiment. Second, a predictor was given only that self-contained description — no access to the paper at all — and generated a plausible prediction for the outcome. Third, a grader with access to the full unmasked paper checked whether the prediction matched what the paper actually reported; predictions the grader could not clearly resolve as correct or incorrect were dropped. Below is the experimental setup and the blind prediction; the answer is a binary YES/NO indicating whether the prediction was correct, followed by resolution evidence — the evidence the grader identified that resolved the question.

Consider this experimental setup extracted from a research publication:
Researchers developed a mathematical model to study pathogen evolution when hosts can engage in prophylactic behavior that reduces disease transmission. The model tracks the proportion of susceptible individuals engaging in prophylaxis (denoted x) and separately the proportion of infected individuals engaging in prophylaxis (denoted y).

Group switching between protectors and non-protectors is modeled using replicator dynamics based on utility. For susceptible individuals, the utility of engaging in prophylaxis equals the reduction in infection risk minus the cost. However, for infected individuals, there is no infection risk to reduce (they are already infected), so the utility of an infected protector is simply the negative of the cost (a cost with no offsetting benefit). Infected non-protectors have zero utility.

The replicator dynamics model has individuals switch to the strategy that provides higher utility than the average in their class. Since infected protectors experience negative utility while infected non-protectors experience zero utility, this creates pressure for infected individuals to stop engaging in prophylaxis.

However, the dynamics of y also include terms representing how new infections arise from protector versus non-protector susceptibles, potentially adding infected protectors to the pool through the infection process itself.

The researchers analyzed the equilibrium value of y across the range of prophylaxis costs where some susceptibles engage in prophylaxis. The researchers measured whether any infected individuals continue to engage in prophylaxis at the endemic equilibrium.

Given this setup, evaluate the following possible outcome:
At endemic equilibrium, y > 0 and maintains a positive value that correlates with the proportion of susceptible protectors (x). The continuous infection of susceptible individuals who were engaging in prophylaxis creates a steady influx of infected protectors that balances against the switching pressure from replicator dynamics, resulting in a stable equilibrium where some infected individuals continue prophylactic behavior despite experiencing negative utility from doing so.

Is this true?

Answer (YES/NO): YES